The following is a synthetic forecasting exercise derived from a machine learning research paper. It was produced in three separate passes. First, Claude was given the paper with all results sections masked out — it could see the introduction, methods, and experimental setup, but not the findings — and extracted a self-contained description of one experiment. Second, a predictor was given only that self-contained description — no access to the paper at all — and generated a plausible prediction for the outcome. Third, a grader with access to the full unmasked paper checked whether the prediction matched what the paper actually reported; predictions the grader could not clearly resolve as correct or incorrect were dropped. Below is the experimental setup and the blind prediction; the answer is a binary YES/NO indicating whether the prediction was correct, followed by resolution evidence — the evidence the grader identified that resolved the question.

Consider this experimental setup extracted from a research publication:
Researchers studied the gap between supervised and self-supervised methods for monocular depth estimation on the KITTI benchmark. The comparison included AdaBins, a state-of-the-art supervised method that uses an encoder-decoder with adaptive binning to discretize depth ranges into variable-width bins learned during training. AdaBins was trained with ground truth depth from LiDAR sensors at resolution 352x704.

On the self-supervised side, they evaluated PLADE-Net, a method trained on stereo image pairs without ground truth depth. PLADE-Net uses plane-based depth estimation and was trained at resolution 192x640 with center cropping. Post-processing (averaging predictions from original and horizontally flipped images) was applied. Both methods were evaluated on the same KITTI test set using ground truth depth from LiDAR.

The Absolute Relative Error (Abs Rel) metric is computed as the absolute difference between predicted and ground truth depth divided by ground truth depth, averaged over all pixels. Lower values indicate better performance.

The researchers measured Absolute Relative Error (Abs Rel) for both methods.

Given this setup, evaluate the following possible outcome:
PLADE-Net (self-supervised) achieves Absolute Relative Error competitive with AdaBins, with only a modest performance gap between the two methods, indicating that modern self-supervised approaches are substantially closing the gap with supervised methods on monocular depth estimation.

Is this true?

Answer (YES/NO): NO